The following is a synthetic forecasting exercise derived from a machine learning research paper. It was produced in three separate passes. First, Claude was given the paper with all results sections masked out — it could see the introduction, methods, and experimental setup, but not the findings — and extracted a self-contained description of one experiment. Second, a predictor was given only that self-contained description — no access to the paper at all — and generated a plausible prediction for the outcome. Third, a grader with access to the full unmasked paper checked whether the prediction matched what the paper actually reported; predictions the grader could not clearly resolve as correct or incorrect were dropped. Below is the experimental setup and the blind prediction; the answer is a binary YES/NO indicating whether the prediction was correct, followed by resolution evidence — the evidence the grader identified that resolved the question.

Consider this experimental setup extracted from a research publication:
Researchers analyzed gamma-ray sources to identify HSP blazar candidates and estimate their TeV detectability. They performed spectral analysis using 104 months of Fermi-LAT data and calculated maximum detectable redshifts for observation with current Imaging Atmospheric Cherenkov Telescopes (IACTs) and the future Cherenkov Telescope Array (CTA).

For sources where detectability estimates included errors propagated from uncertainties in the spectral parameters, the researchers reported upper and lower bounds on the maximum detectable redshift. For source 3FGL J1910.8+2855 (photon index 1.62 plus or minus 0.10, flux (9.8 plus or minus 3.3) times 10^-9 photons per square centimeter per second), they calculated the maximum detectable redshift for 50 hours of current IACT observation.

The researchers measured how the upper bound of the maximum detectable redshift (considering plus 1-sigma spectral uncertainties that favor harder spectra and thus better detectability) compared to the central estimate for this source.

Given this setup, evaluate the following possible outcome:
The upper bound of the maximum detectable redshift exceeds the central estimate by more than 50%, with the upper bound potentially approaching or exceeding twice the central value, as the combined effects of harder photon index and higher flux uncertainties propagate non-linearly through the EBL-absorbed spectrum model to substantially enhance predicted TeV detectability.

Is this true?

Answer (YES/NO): YES